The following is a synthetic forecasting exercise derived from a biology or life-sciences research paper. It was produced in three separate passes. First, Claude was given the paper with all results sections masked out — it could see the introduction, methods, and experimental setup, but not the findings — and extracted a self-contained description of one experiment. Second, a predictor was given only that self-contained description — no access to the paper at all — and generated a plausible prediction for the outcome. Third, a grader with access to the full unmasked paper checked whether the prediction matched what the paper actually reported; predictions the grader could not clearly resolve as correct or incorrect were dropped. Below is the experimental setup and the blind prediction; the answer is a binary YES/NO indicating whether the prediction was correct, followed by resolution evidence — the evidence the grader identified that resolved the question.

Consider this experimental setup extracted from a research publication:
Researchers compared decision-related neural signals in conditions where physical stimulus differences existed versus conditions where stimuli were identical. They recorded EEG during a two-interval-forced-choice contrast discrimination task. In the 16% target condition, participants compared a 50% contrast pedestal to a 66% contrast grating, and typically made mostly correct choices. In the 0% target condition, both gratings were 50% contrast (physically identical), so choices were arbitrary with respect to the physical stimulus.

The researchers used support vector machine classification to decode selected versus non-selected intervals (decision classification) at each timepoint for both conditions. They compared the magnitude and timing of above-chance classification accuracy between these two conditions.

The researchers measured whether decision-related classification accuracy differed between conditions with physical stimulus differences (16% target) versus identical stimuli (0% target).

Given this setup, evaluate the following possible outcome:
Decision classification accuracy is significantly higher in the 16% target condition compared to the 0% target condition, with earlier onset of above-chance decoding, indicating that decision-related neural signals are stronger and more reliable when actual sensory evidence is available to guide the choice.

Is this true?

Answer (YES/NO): NO